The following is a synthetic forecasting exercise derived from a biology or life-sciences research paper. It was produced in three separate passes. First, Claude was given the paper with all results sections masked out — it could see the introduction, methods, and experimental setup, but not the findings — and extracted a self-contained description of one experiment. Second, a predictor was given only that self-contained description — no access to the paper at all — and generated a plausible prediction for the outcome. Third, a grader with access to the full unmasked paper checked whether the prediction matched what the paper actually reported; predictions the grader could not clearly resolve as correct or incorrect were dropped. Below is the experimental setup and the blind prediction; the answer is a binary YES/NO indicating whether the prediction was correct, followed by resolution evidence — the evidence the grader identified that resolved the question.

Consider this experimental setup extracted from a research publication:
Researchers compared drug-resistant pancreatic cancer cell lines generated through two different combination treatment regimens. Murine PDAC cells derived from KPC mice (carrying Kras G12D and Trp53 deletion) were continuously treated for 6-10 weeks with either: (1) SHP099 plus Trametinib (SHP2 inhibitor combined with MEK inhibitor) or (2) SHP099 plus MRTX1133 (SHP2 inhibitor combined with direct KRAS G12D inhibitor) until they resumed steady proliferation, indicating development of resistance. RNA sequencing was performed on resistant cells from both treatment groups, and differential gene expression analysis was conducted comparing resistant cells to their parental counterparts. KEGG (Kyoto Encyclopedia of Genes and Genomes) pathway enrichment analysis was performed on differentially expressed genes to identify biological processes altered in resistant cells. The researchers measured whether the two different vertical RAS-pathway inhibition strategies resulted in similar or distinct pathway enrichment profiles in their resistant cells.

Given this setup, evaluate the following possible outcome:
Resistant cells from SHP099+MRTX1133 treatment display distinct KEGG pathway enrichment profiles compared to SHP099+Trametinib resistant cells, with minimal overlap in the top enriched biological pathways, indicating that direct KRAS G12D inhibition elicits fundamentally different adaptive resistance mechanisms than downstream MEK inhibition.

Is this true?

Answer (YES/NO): NO